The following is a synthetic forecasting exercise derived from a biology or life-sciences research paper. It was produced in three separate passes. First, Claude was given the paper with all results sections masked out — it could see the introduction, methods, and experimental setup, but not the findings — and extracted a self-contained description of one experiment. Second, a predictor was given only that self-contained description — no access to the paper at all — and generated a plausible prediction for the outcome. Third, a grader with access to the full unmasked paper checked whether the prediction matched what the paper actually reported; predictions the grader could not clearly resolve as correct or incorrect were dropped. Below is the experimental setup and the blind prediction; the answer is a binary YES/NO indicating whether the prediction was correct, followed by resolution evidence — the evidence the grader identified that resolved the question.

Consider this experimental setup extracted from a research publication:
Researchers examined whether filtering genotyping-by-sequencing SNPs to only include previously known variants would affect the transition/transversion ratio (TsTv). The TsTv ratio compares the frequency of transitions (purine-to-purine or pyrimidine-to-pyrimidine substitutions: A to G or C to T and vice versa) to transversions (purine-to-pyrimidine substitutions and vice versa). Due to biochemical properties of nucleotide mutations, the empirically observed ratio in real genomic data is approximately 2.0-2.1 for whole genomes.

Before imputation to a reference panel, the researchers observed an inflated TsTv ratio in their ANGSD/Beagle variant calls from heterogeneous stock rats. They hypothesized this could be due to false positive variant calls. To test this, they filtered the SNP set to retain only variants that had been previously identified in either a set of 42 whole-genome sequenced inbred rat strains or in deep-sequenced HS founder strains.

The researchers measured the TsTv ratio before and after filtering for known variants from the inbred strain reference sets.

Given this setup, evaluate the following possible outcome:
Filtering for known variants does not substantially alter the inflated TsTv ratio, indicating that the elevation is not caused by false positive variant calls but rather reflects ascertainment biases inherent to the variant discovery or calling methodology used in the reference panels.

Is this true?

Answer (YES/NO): NO